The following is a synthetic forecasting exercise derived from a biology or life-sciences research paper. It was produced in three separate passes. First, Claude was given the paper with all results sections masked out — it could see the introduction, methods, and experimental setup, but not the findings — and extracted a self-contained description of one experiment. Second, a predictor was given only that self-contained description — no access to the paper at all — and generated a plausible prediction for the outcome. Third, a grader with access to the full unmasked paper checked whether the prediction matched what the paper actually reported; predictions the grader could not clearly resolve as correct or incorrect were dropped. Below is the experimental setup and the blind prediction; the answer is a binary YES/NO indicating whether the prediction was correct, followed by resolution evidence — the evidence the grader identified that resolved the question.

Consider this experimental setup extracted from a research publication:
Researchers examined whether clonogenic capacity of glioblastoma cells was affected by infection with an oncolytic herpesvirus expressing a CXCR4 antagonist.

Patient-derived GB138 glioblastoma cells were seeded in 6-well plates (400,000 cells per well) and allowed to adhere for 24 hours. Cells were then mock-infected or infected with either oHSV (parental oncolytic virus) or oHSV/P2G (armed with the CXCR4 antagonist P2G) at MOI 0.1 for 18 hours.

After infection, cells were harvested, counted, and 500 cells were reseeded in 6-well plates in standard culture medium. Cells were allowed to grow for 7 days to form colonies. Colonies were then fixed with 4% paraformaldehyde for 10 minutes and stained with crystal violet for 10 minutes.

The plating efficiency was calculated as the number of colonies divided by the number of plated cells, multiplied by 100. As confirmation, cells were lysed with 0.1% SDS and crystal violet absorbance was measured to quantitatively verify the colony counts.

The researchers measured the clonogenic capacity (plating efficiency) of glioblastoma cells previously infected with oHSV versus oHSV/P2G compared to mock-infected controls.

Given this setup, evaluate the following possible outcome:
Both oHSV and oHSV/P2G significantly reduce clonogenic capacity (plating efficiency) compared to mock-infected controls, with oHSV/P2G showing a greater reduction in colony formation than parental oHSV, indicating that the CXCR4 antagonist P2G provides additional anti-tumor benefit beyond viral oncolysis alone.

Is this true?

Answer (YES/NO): YES